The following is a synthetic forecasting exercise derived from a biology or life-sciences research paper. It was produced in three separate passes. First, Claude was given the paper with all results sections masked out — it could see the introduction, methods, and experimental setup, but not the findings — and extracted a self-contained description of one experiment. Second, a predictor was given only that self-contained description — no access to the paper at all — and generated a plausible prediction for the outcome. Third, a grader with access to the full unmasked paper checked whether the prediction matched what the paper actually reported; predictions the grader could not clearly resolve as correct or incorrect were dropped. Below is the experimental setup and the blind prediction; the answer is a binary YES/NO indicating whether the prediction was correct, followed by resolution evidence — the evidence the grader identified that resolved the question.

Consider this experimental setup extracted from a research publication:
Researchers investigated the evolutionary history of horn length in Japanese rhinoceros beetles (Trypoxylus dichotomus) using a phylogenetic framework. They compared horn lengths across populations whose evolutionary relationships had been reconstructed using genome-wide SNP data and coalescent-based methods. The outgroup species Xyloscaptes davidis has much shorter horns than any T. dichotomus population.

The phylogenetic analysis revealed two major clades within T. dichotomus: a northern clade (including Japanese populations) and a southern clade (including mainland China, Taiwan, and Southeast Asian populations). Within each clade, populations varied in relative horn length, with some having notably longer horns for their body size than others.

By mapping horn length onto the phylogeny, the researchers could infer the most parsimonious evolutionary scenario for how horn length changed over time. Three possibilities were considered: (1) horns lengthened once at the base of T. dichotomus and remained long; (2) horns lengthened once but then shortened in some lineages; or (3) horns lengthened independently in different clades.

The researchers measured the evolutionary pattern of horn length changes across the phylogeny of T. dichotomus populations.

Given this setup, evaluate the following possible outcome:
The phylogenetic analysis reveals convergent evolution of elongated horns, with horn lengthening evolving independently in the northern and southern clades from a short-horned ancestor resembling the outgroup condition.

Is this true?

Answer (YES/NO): YES